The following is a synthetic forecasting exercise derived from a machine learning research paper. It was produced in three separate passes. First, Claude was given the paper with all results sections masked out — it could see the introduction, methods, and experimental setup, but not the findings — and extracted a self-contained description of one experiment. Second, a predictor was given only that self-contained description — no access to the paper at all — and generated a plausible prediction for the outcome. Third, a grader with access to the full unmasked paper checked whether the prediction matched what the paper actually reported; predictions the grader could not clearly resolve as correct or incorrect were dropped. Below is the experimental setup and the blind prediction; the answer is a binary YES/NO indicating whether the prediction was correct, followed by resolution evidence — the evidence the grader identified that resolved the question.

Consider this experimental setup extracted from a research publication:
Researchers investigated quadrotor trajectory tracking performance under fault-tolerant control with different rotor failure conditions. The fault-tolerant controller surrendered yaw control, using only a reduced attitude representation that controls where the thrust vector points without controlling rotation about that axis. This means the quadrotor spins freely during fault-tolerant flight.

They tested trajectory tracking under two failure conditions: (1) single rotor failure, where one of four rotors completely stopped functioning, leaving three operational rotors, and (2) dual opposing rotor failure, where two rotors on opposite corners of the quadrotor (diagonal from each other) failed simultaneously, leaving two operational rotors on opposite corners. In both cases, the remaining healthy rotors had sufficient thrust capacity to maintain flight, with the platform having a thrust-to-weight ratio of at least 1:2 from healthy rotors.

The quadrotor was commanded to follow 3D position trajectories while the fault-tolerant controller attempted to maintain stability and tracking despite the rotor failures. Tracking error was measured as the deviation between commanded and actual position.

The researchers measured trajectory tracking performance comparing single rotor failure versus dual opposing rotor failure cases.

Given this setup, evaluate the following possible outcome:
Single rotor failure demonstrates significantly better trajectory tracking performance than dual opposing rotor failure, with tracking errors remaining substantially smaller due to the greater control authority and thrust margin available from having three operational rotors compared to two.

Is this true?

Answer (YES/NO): NO